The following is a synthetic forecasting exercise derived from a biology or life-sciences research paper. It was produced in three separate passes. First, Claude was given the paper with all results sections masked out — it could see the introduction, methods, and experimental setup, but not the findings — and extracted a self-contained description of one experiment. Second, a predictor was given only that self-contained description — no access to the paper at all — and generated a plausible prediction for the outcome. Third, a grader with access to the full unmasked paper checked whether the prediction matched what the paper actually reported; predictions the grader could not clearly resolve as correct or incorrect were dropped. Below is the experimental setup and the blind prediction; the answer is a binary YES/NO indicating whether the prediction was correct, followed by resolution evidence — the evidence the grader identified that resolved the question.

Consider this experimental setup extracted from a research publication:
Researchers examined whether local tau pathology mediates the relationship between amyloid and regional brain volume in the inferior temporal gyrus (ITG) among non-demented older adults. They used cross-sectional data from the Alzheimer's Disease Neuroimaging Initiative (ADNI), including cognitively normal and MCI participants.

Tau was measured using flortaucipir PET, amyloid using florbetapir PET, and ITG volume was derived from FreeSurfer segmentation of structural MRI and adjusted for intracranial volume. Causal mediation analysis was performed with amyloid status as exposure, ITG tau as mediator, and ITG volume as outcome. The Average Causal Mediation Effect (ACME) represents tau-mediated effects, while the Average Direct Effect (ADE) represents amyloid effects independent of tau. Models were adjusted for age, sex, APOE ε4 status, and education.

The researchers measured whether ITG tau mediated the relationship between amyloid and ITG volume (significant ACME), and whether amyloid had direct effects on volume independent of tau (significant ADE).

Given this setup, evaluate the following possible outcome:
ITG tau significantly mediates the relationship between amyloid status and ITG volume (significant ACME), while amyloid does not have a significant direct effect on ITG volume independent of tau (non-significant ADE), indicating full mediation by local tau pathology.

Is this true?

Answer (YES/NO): YES